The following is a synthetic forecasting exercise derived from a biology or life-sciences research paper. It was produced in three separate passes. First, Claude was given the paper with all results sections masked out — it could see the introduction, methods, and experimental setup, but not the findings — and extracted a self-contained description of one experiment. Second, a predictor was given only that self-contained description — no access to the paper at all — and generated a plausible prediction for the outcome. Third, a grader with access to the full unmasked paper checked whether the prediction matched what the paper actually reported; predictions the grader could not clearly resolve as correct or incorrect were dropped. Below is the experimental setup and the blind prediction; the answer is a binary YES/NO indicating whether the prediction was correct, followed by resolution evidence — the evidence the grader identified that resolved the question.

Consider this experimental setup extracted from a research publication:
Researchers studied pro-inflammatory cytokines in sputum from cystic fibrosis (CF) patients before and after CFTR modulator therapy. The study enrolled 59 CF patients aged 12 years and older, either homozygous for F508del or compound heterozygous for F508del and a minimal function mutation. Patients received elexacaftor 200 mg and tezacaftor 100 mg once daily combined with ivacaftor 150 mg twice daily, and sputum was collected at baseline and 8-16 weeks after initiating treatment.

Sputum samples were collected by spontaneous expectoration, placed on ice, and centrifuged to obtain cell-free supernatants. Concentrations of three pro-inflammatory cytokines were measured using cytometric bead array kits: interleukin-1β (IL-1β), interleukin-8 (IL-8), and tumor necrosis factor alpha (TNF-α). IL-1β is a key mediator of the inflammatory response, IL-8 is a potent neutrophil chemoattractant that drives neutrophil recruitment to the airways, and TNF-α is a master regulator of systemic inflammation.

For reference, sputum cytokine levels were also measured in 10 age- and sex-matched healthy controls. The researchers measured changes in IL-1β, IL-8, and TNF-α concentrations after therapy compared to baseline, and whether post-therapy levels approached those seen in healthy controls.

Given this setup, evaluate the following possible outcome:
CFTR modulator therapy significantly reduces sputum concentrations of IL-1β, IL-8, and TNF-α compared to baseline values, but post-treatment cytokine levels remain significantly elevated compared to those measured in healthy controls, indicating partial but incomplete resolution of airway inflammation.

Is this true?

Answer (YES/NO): NO